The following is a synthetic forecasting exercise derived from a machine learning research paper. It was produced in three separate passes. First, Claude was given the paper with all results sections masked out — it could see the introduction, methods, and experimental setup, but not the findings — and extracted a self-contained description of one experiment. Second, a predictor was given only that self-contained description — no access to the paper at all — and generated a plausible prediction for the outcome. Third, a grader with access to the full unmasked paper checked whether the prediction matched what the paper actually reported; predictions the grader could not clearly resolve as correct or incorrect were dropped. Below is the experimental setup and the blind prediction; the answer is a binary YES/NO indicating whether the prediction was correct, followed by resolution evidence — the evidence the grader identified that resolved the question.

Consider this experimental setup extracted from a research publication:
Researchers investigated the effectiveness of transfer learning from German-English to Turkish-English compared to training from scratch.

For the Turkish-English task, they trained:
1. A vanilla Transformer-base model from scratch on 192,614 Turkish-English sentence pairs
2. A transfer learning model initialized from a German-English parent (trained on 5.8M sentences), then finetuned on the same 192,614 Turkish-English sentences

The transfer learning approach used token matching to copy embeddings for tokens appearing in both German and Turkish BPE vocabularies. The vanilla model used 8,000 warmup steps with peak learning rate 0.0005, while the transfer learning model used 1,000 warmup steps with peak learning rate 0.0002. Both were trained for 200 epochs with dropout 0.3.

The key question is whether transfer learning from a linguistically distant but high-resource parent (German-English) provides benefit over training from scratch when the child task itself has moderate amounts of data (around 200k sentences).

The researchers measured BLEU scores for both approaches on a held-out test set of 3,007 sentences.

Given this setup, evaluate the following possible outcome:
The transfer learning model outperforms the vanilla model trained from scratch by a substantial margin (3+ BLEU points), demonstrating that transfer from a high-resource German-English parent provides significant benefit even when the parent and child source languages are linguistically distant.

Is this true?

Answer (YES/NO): NO